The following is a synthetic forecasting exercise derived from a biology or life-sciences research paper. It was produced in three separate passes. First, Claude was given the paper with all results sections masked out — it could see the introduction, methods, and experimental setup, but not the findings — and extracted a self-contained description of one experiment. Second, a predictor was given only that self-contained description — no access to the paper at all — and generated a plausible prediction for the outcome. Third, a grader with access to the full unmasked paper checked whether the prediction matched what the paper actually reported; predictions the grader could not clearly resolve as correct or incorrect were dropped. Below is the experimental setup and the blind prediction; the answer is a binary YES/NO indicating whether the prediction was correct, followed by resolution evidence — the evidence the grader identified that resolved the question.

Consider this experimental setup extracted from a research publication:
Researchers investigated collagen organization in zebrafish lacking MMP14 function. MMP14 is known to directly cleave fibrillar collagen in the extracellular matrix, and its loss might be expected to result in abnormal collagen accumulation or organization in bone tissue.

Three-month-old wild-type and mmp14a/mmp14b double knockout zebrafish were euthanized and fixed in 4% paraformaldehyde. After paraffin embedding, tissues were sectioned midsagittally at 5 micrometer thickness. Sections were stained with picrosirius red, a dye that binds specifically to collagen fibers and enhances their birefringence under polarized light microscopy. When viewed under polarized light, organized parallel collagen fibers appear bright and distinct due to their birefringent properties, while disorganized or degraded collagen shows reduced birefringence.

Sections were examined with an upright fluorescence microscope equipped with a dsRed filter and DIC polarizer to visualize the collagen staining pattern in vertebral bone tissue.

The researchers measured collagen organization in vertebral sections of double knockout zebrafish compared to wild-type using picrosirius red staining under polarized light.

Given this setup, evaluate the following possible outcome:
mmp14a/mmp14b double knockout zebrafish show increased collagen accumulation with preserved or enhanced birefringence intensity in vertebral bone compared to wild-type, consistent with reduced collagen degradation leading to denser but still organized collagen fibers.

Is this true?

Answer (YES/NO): NO